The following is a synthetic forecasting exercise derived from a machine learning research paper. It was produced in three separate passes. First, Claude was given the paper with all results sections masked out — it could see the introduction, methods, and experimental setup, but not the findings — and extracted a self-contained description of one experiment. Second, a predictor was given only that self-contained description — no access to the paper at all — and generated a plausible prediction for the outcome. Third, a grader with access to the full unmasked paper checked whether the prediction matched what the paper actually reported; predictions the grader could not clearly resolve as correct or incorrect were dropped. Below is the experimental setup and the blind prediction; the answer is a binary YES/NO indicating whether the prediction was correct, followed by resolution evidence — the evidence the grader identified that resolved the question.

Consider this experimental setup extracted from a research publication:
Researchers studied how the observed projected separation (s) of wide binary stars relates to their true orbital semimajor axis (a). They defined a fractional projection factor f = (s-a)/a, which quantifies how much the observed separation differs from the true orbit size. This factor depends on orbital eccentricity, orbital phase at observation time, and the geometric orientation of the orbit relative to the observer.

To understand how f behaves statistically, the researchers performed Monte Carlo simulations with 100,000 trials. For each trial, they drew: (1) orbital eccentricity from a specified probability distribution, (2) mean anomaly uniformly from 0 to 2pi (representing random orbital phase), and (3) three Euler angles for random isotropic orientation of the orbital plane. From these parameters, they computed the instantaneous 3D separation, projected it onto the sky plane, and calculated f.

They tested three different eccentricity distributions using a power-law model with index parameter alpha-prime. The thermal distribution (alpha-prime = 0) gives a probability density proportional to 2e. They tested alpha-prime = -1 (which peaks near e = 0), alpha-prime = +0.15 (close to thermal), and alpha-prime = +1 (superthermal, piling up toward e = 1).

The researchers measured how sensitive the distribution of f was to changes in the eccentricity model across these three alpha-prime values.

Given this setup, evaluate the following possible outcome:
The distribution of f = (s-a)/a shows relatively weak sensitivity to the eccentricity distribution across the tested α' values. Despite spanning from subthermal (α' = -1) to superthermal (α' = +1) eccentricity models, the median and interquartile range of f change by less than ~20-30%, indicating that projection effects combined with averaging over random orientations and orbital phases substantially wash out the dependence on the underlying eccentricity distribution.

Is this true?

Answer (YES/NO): YES